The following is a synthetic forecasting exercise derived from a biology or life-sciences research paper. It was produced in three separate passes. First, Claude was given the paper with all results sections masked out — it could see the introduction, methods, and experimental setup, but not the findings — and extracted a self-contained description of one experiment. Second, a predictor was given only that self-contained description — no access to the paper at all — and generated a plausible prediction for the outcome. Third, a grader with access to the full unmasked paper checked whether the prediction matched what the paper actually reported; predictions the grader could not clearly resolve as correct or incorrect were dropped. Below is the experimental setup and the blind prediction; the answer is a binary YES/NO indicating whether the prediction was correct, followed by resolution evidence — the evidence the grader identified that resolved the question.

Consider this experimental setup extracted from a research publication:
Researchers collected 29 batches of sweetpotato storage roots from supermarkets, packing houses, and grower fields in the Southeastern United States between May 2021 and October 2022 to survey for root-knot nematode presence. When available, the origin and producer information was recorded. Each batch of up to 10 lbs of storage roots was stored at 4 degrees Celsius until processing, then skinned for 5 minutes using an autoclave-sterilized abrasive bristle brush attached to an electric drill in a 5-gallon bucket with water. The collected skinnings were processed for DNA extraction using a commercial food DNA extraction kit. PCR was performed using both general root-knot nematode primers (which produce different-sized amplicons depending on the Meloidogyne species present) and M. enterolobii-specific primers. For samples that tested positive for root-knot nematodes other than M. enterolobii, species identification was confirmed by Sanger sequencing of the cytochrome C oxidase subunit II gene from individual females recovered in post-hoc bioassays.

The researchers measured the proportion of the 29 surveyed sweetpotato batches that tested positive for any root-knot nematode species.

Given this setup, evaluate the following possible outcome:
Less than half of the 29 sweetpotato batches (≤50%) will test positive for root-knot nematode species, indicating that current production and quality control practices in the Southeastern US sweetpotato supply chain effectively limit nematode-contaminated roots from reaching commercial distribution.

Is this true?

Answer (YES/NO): NO